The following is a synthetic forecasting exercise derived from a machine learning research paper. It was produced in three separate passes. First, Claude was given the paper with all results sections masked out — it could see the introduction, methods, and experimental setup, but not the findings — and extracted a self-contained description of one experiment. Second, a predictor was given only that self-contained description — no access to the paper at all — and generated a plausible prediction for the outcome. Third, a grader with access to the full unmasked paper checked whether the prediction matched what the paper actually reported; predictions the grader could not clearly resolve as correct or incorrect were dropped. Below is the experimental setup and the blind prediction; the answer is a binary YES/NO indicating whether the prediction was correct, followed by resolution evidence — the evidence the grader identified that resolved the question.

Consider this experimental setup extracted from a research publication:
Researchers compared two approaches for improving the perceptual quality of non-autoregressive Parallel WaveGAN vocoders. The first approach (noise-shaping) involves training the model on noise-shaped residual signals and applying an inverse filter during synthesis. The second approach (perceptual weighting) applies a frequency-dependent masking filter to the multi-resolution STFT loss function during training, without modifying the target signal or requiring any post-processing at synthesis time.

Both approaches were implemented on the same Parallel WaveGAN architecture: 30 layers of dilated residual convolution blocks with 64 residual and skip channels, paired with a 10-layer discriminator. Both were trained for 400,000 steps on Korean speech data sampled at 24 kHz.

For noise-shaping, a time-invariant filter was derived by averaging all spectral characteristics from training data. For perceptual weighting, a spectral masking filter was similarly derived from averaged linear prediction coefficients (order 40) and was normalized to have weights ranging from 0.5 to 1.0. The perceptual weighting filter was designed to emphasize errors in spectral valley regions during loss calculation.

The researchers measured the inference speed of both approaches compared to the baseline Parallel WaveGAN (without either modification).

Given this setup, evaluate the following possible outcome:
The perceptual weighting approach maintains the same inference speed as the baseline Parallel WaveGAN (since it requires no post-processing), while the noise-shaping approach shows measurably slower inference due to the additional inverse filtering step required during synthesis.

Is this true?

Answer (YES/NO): YES